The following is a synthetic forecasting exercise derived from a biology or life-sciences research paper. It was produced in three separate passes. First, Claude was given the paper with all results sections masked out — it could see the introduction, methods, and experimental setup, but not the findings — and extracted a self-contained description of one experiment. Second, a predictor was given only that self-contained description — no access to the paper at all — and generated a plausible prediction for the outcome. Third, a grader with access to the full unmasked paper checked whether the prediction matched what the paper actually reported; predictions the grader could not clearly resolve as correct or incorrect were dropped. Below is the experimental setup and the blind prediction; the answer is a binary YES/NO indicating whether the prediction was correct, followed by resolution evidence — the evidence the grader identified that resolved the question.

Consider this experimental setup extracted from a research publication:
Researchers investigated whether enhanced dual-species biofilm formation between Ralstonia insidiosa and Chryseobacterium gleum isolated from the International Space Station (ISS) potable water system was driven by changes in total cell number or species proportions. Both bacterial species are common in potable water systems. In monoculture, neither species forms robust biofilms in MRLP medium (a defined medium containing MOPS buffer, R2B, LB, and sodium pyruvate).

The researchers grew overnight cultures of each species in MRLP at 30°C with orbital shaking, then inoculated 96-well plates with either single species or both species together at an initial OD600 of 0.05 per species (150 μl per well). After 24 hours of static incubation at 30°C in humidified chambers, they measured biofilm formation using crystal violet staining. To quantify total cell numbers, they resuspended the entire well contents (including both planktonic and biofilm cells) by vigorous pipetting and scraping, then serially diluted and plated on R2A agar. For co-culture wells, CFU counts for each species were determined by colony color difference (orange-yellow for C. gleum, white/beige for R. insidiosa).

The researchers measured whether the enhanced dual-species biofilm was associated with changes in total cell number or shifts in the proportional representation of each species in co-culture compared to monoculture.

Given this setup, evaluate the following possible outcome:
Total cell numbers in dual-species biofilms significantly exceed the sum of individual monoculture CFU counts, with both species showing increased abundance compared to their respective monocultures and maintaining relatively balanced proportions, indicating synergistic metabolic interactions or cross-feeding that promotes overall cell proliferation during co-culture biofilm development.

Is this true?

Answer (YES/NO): NO